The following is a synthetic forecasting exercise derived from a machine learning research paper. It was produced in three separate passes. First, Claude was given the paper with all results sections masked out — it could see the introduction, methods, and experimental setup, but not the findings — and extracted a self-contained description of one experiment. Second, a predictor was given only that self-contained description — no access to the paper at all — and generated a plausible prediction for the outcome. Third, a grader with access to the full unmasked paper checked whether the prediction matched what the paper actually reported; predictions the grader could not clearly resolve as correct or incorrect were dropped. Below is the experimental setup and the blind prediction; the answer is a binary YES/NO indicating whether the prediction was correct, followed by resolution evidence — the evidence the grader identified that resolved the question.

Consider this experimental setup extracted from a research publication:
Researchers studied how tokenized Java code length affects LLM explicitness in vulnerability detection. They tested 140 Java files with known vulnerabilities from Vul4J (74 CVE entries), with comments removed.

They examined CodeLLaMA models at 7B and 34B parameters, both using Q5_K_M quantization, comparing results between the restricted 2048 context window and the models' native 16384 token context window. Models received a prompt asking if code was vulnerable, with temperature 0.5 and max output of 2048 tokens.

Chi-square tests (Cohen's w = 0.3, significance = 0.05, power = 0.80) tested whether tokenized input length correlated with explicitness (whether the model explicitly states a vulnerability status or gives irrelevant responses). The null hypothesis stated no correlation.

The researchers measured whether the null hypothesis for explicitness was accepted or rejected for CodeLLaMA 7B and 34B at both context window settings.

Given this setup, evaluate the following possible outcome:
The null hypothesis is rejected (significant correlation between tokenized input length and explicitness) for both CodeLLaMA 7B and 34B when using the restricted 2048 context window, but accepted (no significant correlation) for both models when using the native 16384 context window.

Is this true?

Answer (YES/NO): NO